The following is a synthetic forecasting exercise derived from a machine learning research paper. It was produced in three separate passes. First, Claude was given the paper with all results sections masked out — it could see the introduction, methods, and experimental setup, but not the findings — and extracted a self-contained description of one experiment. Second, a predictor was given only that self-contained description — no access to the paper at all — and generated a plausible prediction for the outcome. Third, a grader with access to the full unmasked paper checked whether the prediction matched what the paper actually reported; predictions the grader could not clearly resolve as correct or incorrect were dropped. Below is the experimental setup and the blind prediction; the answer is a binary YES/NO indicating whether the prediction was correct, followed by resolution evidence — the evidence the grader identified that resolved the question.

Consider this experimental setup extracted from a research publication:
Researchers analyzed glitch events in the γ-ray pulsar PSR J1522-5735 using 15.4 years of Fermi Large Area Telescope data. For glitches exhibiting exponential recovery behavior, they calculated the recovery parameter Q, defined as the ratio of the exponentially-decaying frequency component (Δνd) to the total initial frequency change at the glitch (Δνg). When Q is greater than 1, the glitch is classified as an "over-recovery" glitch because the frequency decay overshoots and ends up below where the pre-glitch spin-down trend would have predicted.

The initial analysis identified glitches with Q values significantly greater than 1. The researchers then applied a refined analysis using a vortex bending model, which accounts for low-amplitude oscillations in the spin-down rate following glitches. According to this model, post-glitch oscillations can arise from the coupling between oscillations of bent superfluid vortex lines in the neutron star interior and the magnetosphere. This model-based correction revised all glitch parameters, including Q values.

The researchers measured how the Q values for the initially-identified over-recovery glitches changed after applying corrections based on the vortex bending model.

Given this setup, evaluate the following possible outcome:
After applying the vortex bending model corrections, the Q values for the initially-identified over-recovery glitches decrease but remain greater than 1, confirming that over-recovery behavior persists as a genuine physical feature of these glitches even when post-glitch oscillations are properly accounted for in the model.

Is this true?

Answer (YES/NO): NO